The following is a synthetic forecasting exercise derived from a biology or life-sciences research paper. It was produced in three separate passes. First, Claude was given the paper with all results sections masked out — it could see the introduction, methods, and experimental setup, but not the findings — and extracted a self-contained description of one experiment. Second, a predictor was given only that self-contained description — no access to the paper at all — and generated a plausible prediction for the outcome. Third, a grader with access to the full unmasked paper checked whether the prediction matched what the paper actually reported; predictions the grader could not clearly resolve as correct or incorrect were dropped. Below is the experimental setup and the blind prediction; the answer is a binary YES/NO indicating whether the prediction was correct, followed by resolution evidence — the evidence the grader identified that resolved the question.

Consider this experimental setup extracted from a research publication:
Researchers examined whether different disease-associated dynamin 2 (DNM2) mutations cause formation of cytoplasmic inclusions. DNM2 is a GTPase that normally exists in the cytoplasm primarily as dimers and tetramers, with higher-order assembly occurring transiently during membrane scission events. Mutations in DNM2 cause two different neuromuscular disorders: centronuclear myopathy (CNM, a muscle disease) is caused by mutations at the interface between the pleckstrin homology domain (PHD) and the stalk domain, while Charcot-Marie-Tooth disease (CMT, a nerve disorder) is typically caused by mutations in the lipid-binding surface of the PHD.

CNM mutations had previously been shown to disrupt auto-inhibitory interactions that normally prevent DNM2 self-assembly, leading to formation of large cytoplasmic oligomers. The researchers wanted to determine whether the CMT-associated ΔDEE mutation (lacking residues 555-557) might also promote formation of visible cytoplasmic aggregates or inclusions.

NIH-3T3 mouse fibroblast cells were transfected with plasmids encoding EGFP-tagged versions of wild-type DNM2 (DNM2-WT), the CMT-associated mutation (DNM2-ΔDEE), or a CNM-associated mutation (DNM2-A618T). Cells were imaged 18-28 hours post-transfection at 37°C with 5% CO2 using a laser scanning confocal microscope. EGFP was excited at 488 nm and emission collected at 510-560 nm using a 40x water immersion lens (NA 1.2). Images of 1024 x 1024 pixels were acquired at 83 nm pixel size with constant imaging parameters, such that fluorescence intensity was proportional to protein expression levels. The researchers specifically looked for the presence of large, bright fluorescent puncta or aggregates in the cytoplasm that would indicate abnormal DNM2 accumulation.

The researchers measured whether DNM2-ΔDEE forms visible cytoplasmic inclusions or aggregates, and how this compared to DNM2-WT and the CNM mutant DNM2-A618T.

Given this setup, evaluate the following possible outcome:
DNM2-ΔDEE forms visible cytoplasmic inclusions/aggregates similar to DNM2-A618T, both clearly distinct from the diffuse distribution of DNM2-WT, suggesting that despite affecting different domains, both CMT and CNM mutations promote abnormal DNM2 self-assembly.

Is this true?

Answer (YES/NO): NO